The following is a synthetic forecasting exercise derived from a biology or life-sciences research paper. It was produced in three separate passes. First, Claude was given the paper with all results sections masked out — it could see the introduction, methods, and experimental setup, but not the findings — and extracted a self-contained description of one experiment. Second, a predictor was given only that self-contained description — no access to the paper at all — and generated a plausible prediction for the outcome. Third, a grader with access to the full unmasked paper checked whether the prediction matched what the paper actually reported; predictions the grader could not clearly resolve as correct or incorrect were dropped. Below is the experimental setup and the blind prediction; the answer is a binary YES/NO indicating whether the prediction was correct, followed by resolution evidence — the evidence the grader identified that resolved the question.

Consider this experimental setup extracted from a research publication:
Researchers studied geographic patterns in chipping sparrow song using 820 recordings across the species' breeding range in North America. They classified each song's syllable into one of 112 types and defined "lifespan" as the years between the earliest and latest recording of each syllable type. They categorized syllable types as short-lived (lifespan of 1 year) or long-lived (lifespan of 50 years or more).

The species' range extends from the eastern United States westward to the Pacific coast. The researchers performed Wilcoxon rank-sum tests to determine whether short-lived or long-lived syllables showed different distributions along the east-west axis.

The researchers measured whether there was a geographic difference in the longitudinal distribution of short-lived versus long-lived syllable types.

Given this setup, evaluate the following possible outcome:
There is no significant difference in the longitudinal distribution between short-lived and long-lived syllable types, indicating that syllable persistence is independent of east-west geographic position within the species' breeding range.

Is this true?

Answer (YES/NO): YES